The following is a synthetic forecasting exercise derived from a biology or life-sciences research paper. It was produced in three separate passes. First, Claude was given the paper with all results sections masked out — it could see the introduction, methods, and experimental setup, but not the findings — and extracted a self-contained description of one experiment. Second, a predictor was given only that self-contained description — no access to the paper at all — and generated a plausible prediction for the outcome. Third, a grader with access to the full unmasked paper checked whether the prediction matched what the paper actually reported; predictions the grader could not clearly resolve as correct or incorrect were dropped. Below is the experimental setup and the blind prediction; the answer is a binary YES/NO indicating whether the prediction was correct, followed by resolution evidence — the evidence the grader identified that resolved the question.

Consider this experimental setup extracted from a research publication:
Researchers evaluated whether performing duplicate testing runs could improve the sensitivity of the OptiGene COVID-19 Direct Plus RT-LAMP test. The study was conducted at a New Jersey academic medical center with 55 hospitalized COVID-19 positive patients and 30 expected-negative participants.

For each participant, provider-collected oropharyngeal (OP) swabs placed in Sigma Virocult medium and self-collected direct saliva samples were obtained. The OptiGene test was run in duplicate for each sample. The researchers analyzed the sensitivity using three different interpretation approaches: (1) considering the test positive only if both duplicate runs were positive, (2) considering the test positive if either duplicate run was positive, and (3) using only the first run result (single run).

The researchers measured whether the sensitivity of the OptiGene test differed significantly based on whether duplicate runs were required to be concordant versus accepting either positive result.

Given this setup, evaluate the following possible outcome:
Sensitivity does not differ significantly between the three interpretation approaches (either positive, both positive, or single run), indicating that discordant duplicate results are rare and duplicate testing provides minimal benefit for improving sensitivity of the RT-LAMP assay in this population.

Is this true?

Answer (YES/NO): YES